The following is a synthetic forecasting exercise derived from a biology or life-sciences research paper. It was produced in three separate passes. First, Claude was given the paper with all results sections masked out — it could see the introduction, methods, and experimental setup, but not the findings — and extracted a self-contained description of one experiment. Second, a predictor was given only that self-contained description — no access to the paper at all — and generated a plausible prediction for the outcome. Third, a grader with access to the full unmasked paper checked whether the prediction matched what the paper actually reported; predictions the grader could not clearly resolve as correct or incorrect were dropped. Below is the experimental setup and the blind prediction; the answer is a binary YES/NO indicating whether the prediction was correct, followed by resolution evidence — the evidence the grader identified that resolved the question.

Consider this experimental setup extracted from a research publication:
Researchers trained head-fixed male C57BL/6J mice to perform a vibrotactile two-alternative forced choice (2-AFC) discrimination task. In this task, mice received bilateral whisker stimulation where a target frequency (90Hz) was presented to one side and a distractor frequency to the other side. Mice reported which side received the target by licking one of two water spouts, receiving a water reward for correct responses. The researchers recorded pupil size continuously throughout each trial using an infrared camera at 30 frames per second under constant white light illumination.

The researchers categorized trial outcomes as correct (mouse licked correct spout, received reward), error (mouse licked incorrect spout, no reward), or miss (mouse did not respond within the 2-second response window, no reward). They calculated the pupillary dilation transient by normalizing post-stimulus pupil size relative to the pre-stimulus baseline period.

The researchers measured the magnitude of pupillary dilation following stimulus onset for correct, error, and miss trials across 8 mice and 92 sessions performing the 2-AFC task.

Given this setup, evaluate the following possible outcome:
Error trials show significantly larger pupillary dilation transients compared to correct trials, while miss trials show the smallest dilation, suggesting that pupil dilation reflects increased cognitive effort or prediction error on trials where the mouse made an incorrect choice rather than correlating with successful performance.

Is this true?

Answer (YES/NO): NO